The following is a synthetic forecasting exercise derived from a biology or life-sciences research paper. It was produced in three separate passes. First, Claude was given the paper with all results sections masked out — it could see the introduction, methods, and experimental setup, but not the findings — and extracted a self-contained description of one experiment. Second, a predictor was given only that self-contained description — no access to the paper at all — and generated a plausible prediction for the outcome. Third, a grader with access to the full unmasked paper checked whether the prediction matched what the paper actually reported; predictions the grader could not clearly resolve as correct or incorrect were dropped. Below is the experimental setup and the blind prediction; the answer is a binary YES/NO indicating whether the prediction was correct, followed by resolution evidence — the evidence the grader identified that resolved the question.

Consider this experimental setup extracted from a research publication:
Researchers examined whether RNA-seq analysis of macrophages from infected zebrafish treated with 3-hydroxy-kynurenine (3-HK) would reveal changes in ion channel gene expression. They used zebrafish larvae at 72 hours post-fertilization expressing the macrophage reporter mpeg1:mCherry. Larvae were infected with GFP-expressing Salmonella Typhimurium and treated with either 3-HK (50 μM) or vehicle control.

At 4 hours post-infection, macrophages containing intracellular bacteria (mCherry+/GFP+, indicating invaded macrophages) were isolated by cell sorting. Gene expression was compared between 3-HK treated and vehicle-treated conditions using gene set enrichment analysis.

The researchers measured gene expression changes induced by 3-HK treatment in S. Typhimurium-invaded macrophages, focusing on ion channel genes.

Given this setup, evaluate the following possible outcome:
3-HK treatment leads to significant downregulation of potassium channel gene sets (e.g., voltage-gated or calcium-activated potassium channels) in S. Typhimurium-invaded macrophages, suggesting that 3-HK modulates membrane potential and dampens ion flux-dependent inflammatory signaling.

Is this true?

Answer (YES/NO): NO